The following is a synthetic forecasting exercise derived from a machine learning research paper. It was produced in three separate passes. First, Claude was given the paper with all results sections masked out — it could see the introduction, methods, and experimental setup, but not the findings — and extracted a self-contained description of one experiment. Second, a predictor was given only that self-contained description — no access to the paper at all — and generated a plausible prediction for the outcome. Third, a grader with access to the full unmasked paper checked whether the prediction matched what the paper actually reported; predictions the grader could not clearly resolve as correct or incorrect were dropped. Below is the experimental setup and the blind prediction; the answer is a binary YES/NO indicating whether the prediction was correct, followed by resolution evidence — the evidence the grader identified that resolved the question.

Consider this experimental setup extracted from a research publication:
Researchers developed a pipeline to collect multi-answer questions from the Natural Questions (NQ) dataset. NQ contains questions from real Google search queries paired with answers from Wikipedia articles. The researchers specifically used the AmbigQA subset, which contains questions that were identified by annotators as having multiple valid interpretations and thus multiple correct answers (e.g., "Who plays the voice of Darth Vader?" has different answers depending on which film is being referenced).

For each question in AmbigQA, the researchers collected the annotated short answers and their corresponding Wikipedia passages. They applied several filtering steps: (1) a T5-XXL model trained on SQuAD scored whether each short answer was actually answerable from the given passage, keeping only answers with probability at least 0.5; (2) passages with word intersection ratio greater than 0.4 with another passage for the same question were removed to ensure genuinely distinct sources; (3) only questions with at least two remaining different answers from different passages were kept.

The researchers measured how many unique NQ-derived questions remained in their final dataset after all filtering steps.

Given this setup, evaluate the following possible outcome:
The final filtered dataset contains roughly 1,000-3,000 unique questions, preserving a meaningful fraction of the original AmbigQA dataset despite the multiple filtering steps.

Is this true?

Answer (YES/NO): NO